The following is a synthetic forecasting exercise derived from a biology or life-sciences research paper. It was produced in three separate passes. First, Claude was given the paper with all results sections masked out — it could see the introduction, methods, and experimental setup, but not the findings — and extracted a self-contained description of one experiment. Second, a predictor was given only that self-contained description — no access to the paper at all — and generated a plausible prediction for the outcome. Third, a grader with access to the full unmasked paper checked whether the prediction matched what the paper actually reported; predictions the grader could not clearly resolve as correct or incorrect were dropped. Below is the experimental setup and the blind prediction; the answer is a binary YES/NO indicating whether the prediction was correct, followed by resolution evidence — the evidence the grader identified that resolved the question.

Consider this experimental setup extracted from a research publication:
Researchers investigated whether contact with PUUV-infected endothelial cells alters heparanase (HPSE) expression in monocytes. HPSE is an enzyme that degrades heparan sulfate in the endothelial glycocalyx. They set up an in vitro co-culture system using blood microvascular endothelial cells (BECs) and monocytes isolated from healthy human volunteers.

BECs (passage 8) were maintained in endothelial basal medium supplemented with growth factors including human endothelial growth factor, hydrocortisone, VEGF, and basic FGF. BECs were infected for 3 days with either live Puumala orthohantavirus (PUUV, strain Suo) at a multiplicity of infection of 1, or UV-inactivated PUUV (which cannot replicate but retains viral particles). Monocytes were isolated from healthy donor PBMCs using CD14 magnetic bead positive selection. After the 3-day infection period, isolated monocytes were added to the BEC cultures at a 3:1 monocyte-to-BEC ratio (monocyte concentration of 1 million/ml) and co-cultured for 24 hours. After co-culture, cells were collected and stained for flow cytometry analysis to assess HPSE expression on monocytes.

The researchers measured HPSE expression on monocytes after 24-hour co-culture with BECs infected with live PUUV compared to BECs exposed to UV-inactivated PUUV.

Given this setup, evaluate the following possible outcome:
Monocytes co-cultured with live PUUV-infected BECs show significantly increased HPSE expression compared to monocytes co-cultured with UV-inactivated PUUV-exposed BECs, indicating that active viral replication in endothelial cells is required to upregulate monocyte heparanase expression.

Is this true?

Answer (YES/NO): NO